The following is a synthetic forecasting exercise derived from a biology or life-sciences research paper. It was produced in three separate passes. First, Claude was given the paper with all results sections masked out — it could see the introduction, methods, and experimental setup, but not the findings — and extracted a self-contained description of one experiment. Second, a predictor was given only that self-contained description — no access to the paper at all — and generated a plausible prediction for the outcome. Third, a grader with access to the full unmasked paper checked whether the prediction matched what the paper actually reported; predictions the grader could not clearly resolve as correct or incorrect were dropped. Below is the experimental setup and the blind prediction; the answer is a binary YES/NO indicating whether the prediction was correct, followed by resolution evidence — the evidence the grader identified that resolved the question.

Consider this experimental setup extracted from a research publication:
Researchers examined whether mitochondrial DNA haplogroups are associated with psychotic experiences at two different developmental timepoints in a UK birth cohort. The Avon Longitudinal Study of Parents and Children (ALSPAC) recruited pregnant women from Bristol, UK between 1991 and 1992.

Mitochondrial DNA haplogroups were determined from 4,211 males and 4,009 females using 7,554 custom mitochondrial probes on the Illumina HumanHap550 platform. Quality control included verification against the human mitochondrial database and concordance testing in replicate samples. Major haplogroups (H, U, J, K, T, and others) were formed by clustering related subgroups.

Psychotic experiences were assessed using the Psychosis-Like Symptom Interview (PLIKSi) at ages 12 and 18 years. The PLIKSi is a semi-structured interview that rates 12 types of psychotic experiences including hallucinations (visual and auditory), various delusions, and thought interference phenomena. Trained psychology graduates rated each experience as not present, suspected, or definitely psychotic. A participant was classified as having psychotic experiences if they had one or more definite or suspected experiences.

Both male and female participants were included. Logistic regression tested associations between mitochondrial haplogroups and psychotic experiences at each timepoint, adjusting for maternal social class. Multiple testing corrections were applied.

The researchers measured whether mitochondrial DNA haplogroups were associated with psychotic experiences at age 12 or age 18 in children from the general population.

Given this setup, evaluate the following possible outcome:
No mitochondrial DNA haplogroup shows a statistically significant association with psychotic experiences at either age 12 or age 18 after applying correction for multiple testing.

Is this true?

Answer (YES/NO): YES